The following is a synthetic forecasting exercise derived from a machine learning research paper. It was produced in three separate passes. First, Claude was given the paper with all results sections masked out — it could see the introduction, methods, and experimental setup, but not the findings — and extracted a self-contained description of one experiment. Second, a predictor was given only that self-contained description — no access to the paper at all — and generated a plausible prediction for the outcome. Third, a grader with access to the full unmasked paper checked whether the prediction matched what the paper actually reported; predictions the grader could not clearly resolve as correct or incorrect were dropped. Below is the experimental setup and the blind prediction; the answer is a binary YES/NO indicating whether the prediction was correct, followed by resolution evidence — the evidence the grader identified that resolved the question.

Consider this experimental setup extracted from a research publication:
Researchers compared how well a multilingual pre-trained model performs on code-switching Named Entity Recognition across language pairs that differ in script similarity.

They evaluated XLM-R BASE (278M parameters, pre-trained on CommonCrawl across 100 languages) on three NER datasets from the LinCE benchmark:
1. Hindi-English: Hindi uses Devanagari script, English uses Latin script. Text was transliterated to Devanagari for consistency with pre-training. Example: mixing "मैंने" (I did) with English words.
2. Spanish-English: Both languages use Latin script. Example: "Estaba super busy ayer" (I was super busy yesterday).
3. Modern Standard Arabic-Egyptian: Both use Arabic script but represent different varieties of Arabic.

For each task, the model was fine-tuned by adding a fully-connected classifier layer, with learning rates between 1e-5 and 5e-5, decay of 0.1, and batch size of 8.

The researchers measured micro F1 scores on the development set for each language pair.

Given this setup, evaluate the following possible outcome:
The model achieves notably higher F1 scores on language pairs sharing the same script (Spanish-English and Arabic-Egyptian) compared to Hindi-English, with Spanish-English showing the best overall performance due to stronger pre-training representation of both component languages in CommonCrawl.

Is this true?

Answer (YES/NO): NO